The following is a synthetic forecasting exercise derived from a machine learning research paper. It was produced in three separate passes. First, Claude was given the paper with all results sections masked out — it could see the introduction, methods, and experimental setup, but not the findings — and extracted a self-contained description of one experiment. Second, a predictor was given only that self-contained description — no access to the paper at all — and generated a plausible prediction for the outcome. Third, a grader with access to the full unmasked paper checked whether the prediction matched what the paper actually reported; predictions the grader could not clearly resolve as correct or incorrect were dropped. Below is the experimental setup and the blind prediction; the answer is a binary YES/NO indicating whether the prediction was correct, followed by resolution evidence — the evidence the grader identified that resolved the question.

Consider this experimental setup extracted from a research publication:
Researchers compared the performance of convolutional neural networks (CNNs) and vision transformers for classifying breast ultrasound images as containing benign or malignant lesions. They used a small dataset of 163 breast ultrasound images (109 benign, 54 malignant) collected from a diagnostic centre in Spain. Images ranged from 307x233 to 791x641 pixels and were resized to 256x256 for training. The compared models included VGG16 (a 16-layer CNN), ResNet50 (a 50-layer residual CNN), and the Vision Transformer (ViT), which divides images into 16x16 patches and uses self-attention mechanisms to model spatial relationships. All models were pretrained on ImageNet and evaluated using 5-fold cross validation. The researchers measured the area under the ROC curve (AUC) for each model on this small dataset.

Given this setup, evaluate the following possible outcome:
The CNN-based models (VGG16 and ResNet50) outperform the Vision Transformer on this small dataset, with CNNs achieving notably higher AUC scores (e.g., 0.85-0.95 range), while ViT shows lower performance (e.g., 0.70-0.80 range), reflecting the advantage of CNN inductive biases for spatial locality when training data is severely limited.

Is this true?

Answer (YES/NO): NO